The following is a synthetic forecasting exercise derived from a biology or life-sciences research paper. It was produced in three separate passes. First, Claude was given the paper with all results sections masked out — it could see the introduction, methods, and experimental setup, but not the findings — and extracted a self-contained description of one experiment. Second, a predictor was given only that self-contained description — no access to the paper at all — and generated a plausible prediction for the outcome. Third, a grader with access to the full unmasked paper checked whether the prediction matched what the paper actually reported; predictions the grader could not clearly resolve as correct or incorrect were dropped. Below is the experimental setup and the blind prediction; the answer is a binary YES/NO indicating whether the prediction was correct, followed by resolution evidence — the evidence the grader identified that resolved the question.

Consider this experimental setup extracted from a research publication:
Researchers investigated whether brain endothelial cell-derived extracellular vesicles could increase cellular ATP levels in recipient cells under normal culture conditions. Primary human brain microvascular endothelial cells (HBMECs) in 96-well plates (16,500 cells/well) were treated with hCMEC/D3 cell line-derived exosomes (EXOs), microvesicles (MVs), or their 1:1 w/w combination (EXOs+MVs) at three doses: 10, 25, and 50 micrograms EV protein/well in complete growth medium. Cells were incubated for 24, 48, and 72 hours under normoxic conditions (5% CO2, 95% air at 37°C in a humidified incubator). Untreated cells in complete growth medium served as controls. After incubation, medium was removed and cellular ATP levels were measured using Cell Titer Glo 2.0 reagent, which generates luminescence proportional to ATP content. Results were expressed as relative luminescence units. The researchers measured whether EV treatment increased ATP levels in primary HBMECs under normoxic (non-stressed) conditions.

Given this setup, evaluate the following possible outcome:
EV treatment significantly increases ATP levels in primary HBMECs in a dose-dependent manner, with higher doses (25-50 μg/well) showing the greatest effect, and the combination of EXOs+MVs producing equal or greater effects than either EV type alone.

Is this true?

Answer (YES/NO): NO